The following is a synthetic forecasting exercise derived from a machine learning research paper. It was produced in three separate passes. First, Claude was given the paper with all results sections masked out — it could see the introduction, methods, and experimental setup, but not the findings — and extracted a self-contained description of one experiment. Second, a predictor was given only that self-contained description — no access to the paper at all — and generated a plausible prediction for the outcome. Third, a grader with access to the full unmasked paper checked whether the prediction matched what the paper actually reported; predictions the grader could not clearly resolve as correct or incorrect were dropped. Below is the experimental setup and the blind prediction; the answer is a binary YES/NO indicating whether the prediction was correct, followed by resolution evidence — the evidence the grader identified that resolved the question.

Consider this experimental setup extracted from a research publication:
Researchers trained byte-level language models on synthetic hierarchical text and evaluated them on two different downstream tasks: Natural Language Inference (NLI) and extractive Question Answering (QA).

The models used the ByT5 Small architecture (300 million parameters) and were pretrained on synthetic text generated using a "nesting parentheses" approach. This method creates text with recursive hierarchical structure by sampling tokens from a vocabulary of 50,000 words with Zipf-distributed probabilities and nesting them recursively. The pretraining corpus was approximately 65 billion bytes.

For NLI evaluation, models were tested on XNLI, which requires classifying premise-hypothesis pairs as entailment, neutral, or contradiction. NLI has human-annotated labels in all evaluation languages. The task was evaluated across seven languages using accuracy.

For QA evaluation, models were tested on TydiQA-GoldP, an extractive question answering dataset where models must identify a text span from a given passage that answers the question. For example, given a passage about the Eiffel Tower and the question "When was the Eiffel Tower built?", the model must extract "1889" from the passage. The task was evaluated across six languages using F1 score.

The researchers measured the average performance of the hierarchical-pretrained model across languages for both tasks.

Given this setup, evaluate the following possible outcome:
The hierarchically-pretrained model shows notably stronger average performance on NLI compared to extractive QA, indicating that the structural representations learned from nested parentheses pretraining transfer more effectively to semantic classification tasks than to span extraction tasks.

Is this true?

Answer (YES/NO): YES